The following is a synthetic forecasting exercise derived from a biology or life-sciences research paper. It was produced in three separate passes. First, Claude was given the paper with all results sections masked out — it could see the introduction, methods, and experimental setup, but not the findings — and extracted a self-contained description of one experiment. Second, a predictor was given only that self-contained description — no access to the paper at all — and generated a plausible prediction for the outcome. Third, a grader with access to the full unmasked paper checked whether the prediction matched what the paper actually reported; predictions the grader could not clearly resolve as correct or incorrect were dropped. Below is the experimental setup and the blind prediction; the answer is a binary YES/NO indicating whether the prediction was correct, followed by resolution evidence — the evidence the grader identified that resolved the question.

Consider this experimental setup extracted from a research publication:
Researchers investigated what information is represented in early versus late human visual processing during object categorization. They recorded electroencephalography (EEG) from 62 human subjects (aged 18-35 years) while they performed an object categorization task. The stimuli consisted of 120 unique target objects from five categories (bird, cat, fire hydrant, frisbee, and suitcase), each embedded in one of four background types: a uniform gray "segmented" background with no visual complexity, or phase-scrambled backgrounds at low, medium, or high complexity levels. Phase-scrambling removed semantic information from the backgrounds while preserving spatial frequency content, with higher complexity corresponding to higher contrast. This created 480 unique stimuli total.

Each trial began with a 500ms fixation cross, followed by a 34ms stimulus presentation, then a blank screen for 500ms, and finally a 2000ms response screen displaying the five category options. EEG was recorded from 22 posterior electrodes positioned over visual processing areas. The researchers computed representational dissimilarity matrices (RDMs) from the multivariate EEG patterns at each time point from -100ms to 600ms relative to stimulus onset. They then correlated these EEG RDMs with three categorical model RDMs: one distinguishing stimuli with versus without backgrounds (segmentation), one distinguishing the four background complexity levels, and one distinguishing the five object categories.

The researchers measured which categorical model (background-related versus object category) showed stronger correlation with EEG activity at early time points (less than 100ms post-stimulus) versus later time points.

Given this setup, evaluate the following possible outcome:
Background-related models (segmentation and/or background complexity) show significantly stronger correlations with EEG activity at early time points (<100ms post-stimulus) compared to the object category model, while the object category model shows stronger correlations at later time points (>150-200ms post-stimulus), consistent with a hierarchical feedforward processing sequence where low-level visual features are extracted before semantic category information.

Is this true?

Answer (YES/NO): NO